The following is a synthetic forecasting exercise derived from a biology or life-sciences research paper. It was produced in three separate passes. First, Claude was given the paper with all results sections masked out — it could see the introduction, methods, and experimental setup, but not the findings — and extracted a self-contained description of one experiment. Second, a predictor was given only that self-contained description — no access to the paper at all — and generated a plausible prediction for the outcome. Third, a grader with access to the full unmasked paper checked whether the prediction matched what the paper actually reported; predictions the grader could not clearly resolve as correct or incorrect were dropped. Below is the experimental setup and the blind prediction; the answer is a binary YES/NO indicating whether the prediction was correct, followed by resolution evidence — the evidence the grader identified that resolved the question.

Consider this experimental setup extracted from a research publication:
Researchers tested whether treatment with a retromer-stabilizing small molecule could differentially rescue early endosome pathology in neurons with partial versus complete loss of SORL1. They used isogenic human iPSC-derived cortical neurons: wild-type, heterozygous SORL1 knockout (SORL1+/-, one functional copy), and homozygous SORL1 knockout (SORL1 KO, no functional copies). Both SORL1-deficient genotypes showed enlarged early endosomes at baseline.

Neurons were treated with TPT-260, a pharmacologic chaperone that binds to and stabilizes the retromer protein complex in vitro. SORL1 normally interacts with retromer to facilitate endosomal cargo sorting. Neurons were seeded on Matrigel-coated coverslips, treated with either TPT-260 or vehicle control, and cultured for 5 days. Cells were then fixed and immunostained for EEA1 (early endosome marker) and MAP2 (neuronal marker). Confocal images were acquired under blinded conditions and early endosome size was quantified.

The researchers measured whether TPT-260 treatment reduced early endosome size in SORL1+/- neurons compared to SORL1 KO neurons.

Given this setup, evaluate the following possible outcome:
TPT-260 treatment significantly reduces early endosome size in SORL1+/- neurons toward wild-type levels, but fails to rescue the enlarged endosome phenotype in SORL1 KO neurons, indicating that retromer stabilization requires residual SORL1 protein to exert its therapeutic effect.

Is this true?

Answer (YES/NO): NO